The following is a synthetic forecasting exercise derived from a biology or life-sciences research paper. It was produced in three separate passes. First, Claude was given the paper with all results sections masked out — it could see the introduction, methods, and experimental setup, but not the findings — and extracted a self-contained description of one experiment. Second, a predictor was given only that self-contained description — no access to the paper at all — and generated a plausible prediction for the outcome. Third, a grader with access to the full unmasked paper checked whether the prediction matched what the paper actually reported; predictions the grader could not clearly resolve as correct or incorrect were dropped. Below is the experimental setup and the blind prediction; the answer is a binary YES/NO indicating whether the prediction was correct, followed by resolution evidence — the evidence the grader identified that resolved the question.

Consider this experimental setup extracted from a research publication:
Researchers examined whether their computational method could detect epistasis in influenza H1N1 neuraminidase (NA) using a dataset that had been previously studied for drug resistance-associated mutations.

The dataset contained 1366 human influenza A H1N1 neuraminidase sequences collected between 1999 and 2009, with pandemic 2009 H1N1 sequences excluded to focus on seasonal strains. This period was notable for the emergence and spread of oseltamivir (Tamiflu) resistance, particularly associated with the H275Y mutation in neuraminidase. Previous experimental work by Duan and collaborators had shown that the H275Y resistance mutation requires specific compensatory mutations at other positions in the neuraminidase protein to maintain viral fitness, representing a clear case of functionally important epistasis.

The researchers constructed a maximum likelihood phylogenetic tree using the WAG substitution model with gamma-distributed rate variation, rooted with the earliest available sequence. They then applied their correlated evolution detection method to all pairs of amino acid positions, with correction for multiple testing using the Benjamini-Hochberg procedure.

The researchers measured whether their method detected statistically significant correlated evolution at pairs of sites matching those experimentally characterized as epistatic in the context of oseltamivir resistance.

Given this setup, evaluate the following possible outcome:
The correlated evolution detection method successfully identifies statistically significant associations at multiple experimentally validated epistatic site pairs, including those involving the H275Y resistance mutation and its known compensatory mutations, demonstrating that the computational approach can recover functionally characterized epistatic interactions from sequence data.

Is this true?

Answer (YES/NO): NO